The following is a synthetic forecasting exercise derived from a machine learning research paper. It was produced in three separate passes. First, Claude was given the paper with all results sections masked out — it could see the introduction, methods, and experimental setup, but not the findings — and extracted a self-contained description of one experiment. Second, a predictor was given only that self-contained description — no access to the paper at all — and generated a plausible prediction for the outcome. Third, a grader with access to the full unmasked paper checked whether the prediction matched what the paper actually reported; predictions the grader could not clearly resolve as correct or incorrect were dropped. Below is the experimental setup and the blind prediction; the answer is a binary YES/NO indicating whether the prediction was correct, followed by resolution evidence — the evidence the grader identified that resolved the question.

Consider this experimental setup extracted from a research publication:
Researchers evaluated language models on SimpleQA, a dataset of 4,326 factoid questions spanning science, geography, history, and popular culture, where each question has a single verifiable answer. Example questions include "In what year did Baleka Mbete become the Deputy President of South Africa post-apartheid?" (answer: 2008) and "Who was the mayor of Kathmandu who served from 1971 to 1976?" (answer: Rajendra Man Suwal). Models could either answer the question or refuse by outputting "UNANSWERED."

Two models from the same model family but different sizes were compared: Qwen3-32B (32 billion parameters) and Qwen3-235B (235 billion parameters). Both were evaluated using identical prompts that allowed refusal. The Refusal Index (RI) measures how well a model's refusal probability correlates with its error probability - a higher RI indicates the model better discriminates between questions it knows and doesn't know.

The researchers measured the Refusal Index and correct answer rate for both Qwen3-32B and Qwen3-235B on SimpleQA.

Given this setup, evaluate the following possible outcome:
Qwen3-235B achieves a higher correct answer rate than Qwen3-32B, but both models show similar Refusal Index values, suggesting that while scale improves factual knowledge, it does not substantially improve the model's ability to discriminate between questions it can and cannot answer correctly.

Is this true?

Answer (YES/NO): YES